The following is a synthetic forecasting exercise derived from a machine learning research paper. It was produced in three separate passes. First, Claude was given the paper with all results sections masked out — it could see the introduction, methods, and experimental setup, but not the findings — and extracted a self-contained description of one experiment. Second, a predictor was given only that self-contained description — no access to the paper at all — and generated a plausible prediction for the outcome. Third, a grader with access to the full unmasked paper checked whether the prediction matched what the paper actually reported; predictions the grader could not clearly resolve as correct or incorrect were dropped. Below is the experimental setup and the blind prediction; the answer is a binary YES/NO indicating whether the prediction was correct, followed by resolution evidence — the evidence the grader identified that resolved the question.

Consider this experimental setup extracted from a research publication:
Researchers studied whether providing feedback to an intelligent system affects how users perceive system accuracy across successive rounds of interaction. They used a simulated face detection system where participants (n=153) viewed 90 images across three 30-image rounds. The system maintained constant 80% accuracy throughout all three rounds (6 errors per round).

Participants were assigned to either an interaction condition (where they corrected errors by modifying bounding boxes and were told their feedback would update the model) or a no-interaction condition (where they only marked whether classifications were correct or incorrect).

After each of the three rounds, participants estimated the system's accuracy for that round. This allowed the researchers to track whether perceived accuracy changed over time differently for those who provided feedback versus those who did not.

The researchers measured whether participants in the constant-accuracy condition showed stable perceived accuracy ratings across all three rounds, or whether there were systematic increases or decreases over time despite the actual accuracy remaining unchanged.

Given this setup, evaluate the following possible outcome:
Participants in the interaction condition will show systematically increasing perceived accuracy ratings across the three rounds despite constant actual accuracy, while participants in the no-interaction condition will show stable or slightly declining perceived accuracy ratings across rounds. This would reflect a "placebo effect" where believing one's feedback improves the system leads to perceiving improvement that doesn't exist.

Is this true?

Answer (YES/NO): NO